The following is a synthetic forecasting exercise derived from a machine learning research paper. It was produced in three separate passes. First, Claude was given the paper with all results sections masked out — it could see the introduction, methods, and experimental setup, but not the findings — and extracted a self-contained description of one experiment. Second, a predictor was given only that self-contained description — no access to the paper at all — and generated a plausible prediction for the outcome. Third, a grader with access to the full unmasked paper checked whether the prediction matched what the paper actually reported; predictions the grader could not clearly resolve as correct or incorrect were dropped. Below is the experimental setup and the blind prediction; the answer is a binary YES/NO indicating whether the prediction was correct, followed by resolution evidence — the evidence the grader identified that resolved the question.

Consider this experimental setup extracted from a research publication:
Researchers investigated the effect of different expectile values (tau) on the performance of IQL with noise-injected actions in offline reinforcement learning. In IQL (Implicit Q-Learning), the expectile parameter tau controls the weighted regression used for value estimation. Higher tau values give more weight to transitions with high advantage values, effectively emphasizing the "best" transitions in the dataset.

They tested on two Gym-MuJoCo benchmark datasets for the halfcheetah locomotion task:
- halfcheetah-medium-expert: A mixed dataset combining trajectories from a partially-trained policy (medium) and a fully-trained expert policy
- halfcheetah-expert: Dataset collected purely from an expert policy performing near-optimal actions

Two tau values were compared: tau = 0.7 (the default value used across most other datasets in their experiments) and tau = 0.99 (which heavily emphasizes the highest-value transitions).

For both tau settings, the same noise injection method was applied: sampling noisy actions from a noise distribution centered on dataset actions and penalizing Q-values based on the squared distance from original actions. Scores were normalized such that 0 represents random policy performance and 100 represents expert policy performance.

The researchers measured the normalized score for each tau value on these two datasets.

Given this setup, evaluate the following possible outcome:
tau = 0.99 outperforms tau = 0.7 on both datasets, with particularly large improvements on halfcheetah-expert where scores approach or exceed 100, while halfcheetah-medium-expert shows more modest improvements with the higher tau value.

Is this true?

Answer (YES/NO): NO